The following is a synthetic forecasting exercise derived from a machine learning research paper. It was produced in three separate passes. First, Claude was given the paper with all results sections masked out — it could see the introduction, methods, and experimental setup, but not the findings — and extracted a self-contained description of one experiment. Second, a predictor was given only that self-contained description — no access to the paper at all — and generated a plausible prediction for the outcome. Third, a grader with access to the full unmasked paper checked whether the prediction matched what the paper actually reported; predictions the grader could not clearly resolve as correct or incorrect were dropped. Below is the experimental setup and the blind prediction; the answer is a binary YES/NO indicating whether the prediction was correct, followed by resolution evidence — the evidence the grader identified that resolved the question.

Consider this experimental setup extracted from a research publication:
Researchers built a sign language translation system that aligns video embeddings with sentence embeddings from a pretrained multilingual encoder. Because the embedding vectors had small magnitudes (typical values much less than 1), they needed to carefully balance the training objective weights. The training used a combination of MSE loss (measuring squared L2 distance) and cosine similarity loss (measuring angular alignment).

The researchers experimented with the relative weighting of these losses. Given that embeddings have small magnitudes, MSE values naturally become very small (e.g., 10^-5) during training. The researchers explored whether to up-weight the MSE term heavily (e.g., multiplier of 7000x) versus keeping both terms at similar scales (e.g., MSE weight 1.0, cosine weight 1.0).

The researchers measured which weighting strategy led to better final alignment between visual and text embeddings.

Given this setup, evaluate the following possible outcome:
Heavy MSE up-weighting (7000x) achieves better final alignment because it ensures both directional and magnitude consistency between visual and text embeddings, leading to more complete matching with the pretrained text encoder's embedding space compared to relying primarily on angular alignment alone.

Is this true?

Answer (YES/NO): YES